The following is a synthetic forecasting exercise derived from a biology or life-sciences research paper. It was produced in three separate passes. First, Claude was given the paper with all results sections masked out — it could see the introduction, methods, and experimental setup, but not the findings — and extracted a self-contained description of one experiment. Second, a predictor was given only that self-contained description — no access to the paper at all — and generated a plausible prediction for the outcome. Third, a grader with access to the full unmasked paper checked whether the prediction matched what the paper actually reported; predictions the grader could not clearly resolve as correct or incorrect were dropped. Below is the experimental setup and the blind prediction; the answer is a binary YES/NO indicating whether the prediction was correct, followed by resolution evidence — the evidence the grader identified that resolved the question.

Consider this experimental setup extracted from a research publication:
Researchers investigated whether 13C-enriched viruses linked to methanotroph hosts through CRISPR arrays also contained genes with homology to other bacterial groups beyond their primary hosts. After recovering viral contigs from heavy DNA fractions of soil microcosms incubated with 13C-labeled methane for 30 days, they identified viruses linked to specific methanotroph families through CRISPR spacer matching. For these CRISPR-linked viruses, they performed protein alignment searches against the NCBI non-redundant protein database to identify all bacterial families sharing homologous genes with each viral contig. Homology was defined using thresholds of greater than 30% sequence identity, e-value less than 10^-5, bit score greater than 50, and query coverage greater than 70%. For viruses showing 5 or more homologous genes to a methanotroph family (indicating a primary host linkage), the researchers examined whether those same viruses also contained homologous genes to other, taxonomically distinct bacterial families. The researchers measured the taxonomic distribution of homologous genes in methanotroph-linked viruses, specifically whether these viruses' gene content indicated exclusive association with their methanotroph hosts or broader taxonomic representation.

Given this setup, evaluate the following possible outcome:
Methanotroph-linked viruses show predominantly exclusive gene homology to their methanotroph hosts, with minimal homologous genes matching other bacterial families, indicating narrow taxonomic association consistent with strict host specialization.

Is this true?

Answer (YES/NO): NO